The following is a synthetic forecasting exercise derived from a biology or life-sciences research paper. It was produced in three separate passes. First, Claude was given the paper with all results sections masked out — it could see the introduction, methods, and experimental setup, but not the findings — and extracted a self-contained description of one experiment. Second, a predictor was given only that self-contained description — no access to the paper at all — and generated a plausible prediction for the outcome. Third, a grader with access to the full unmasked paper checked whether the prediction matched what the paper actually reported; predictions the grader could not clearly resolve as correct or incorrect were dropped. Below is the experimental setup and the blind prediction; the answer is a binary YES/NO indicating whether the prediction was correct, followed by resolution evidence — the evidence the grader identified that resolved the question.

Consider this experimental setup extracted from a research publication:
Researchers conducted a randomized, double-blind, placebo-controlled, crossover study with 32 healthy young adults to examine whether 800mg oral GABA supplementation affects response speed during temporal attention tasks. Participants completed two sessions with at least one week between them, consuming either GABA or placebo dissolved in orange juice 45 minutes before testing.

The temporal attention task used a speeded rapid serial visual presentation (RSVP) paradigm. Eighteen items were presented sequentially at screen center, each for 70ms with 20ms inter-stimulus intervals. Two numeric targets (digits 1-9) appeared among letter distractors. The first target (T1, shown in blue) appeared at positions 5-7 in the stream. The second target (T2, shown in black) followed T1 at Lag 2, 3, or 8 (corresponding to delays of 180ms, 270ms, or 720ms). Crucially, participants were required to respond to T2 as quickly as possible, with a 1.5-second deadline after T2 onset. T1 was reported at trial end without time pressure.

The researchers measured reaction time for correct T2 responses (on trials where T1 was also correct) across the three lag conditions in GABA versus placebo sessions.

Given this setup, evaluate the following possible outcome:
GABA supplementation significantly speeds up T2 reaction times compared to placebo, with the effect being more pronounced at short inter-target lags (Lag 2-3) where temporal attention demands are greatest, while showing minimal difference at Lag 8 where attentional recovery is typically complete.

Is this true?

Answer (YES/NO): NO